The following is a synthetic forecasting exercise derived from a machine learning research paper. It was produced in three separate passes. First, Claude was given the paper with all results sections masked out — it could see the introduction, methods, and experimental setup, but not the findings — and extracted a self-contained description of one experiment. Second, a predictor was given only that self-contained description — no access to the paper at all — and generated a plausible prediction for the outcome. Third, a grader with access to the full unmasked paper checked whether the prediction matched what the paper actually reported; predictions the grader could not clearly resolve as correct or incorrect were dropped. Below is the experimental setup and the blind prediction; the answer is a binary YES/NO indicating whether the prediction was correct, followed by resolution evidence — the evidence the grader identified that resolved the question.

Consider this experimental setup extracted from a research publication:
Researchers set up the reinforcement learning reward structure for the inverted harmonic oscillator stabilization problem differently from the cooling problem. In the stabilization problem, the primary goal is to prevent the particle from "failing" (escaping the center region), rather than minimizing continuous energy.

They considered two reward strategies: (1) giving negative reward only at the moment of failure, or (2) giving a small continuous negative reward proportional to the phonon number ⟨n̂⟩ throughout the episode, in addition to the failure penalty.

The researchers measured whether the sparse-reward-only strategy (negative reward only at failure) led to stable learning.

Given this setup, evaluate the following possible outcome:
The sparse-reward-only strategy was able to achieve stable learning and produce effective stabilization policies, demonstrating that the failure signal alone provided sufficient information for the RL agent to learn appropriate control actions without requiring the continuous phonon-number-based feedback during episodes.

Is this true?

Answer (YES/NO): NO